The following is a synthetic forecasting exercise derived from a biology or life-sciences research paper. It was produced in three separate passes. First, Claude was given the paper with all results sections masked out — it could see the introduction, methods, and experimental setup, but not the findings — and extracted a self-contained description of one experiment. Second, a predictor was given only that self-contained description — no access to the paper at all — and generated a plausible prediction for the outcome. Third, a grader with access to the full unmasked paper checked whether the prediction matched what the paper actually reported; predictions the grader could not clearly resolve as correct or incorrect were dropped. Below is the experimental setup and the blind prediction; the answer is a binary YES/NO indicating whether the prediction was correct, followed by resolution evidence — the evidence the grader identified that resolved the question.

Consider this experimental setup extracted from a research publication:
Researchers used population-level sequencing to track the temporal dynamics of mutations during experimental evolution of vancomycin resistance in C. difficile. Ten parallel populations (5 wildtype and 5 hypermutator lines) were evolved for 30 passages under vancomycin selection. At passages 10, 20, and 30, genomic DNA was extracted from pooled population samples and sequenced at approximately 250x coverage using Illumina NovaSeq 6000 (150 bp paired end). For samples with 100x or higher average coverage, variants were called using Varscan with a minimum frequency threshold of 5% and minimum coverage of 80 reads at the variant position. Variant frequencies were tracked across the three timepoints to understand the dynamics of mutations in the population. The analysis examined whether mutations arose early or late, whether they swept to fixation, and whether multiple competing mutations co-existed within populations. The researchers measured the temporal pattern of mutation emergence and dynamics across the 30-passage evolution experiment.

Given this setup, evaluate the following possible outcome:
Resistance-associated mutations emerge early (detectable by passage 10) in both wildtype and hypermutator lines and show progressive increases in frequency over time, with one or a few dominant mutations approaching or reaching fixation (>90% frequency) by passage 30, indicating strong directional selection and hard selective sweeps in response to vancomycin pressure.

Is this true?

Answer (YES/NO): NO